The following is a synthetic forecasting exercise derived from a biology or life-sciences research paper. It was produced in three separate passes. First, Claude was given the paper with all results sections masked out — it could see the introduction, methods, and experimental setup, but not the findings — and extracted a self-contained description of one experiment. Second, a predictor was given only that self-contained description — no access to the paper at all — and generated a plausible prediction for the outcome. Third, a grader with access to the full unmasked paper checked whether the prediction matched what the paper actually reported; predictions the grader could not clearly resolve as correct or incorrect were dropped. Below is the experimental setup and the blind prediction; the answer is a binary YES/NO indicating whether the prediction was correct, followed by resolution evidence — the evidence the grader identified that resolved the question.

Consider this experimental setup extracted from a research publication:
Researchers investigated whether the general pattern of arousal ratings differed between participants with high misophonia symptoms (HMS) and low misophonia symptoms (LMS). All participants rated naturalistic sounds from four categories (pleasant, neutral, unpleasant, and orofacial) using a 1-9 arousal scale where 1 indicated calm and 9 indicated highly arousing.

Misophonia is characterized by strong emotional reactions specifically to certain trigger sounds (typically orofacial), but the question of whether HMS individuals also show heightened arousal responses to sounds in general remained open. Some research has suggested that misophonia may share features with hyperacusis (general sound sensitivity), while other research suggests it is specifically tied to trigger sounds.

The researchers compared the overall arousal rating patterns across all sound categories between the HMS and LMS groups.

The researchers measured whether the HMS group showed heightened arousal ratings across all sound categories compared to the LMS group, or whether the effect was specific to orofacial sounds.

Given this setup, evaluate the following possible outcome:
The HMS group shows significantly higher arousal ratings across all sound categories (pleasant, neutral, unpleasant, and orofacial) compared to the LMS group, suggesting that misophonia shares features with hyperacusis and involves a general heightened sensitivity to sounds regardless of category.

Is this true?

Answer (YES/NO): NO